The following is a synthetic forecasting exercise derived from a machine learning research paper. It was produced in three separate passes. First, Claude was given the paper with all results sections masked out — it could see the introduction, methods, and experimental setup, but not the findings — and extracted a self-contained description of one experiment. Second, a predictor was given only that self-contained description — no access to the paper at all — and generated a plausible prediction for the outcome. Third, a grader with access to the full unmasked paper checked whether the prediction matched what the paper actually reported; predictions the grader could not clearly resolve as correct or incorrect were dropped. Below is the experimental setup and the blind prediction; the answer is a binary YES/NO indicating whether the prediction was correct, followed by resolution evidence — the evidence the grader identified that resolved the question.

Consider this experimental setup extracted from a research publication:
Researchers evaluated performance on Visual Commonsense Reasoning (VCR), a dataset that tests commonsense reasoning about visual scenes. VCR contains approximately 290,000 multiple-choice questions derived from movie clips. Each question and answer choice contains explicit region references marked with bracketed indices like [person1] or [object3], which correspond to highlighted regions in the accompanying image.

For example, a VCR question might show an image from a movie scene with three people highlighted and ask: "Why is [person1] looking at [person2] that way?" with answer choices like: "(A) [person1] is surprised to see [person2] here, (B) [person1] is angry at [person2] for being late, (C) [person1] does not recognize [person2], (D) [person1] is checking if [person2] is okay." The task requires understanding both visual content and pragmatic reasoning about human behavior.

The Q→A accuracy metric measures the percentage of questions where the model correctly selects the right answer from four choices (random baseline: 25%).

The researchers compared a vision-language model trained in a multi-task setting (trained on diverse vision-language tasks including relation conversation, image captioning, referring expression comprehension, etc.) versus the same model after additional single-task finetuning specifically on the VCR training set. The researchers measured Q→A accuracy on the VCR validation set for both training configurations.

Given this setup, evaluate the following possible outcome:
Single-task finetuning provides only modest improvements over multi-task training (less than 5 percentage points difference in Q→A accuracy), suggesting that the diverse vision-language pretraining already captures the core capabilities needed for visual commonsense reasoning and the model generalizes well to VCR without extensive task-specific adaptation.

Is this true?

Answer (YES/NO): YES